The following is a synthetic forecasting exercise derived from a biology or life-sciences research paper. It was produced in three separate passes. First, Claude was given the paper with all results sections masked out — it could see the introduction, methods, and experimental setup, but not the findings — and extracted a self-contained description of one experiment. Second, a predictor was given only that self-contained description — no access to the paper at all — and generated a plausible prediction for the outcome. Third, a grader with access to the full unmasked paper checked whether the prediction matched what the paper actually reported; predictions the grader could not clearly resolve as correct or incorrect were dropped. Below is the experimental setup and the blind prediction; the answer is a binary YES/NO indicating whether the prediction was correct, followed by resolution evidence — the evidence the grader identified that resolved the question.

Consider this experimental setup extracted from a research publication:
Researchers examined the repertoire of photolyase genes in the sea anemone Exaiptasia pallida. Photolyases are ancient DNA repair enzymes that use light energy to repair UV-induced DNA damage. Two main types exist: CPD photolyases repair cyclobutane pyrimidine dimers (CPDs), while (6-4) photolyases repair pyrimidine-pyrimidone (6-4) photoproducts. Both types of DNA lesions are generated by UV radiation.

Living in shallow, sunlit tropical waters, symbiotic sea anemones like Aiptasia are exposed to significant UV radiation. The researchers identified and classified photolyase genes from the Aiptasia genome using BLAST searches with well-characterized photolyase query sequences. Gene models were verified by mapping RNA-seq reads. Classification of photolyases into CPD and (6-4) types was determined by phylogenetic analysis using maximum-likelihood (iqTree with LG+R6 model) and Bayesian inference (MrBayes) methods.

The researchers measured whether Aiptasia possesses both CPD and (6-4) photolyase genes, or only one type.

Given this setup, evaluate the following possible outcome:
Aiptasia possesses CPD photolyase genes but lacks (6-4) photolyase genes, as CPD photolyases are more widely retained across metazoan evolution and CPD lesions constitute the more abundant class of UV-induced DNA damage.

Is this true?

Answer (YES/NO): NO